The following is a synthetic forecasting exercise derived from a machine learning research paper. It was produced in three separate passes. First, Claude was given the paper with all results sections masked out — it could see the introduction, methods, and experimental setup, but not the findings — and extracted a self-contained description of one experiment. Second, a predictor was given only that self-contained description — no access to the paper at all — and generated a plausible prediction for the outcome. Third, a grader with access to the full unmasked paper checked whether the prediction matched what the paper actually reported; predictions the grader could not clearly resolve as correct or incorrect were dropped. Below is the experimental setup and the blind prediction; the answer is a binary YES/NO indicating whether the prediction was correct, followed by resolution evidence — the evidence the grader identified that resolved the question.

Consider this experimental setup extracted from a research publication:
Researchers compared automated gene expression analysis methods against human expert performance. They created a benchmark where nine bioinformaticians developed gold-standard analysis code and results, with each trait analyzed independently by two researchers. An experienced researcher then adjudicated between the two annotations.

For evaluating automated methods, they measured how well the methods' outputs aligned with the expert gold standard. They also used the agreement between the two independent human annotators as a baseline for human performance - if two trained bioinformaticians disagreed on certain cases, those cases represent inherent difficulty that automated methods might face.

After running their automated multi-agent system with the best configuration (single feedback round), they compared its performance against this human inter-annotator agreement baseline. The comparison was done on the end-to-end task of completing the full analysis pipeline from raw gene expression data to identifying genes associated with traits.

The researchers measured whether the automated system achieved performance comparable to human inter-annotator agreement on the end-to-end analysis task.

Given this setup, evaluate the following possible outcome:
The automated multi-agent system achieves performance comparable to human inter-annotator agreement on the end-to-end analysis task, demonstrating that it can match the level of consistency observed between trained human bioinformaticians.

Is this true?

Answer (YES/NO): NO